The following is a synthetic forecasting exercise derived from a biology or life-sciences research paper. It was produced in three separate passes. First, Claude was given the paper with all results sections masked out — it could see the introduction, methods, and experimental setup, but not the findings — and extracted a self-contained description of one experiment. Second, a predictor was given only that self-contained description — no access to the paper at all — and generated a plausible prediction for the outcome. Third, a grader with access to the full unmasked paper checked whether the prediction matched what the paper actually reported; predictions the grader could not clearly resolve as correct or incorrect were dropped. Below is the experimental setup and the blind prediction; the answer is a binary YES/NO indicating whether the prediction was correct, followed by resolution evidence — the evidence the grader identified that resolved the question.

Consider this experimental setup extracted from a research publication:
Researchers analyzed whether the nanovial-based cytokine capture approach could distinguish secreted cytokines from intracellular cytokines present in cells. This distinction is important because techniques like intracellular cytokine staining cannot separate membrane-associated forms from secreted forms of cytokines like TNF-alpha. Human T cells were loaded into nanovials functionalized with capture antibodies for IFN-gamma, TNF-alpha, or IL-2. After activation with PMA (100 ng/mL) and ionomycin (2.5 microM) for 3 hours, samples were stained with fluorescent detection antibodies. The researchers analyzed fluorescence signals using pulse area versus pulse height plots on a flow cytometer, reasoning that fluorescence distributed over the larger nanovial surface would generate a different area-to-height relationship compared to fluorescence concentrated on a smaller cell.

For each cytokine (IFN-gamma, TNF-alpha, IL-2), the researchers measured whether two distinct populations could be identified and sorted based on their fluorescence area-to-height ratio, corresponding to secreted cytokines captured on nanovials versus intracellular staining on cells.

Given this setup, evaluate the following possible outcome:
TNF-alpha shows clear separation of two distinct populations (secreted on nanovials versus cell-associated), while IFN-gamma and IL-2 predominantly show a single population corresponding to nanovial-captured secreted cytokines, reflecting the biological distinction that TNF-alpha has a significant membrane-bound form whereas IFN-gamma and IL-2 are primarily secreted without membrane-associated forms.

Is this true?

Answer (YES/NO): NO